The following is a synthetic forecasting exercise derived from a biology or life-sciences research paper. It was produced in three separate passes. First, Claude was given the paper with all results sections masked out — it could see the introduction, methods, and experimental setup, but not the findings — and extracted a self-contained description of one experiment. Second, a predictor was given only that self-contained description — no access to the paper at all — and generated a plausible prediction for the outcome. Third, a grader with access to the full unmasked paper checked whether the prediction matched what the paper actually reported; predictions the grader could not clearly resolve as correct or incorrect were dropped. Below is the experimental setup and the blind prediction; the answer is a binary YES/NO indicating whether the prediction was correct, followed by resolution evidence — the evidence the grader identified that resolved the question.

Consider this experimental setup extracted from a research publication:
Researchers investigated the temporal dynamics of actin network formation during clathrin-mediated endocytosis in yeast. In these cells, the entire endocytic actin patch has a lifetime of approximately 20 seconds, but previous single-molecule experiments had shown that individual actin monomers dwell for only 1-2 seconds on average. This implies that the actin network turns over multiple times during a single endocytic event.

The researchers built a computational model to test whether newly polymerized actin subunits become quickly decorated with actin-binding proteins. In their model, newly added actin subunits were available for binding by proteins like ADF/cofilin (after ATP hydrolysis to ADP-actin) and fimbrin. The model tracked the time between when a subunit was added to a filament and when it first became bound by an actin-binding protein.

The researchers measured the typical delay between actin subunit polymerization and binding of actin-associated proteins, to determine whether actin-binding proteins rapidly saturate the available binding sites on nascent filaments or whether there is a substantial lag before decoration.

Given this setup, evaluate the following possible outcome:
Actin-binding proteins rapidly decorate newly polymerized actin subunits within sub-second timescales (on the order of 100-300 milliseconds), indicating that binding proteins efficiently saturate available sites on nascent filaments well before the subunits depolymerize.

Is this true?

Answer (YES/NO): NO